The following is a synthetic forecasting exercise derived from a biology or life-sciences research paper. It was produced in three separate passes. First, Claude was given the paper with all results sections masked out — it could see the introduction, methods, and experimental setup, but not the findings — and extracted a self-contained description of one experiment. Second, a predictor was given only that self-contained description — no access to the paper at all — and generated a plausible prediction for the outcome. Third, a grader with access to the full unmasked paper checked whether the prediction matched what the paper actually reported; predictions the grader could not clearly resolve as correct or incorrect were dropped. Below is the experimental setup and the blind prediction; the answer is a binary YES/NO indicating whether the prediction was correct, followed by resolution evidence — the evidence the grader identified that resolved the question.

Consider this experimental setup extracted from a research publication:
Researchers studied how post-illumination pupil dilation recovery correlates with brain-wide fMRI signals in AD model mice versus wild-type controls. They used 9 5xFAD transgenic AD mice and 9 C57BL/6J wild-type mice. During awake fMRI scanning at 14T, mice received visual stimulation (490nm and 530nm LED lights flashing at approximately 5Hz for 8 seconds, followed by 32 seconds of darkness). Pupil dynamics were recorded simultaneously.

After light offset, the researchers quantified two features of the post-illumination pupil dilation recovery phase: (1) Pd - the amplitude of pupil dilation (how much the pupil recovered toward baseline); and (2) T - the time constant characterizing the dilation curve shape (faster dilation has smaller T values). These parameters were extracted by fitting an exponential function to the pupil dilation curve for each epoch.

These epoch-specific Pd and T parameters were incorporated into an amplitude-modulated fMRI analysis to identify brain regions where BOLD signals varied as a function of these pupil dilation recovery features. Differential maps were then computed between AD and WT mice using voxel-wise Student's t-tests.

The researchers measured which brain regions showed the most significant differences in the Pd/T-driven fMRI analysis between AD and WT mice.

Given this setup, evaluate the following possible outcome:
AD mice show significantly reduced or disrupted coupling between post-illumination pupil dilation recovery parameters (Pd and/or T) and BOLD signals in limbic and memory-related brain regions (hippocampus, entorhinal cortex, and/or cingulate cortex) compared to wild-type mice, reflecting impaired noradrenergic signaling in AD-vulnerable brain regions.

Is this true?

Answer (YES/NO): NO